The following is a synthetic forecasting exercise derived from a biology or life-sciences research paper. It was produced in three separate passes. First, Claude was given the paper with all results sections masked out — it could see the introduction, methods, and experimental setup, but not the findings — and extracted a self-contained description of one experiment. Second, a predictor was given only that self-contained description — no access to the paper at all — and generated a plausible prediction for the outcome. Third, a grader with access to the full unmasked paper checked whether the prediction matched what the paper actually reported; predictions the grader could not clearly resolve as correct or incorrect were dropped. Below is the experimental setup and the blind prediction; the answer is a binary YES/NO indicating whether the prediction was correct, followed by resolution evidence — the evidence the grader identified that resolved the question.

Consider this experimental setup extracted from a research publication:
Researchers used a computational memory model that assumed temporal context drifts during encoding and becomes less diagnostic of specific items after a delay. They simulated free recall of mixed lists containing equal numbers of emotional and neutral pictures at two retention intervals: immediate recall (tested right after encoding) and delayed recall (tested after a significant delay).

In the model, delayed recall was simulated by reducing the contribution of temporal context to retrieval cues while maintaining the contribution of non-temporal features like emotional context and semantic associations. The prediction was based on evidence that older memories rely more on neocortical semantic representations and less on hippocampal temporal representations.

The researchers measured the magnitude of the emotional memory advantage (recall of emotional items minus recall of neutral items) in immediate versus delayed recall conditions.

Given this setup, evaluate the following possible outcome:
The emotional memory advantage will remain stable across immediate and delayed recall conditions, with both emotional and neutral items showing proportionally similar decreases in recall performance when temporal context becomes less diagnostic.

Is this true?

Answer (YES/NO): NO